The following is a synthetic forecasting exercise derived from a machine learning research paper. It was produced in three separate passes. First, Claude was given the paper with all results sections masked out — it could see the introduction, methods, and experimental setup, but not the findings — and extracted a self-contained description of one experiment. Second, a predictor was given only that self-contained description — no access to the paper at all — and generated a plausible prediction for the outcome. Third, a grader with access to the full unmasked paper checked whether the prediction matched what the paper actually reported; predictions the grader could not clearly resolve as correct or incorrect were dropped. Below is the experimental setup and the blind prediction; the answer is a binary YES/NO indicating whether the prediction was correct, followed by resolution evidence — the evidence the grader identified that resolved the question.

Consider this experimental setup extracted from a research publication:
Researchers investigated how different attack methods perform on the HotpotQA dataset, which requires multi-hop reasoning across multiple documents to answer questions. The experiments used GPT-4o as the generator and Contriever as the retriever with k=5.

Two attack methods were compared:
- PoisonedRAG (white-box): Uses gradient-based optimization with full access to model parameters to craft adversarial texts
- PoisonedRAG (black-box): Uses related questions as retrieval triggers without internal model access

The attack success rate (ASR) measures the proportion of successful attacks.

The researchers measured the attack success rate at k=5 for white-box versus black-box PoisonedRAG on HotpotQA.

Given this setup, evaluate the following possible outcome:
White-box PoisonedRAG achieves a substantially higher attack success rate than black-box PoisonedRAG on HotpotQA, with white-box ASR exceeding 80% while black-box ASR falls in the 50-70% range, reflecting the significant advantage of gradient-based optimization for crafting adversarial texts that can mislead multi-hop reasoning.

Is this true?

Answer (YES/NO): NO